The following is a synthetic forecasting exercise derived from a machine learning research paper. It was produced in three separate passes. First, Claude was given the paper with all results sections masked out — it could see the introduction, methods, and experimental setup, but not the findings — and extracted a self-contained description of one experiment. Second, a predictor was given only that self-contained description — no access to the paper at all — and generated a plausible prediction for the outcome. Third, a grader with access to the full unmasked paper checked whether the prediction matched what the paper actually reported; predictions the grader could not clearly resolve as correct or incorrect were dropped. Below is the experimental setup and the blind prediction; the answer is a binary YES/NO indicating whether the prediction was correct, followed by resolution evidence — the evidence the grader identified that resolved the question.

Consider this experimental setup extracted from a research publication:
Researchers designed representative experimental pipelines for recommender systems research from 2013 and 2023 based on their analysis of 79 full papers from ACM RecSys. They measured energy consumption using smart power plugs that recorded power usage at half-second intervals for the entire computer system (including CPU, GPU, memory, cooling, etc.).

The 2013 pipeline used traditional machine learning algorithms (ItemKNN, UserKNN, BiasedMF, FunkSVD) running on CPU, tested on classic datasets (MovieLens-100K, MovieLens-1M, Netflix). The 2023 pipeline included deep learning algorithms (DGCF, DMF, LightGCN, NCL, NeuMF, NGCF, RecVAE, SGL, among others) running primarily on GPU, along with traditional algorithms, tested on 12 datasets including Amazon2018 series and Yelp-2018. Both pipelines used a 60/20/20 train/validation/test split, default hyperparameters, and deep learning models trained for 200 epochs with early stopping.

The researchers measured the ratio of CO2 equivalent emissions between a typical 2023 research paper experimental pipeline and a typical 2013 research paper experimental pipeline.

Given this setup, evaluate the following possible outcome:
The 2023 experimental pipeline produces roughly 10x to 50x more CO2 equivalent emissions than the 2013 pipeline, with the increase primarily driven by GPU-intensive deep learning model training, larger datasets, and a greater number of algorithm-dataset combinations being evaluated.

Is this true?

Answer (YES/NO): YES